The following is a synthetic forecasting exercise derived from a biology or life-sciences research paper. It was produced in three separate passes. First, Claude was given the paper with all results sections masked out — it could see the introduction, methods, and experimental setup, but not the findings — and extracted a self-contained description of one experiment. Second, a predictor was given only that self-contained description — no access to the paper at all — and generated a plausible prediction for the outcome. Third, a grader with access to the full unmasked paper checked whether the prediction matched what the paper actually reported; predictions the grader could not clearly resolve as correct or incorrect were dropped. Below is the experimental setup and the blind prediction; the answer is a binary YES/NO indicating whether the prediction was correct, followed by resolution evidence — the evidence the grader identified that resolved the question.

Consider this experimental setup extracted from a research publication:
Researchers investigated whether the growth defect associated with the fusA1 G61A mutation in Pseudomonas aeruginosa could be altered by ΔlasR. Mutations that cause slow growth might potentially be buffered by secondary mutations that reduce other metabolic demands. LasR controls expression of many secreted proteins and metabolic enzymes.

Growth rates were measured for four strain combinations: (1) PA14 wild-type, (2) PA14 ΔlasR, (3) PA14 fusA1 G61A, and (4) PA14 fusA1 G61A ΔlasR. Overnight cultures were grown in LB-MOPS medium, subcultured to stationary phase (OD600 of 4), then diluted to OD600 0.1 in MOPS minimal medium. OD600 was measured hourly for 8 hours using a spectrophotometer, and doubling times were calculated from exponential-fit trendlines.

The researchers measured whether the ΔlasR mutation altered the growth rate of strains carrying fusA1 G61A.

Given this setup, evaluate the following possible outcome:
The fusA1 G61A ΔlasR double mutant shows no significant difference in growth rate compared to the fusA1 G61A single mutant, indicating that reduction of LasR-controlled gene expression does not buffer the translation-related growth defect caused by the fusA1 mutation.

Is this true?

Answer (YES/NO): NO